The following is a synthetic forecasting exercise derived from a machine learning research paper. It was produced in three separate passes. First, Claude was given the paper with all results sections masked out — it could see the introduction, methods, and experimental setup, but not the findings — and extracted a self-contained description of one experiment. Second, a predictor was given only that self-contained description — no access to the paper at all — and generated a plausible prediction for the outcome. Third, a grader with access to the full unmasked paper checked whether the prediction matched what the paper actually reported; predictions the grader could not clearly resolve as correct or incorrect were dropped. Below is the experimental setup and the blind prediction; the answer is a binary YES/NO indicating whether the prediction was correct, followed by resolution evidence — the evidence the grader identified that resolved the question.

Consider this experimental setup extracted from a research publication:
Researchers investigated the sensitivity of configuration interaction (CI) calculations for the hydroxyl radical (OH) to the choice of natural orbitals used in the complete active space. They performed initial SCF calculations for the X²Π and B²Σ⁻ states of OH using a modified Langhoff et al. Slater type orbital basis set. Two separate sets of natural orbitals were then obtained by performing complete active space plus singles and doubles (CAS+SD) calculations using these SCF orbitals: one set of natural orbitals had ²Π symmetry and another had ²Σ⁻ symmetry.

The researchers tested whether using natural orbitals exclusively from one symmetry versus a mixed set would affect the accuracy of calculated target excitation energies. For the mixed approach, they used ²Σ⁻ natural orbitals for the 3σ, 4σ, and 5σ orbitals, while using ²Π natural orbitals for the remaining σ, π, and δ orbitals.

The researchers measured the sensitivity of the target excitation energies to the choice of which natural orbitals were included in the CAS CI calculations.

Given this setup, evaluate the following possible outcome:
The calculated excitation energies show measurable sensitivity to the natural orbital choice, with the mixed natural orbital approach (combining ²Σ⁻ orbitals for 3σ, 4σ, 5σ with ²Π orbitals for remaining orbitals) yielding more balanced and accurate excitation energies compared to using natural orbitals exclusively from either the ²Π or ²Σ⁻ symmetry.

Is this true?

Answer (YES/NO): YES